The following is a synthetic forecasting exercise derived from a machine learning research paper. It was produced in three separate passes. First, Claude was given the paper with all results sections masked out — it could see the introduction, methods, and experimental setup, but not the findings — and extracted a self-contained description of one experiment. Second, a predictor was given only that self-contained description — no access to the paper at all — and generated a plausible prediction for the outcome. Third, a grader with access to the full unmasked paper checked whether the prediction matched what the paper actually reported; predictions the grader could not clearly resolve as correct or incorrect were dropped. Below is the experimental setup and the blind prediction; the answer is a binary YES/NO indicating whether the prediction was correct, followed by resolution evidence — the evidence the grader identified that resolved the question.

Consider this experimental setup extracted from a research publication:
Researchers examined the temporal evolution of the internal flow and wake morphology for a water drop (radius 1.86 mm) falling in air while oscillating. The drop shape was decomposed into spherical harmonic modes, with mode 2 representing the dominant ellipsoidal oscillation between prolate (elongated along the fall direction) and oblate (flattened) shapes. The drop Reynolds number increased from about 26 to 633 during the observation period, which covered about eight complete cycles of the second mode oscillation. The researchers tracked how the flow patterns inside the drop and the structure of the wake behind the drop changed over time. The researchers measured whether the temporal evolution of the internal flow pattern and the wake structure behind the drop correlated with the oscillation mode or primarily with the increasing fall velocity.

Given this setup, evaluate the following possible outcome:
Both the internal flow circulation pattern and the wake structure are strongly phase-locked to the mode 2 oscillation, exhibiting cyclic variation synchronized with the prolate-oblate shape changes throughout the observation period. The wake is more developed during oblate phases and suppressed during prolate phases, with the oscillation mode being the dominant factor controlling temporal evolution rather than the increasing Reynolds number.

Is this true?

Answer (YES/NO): NO